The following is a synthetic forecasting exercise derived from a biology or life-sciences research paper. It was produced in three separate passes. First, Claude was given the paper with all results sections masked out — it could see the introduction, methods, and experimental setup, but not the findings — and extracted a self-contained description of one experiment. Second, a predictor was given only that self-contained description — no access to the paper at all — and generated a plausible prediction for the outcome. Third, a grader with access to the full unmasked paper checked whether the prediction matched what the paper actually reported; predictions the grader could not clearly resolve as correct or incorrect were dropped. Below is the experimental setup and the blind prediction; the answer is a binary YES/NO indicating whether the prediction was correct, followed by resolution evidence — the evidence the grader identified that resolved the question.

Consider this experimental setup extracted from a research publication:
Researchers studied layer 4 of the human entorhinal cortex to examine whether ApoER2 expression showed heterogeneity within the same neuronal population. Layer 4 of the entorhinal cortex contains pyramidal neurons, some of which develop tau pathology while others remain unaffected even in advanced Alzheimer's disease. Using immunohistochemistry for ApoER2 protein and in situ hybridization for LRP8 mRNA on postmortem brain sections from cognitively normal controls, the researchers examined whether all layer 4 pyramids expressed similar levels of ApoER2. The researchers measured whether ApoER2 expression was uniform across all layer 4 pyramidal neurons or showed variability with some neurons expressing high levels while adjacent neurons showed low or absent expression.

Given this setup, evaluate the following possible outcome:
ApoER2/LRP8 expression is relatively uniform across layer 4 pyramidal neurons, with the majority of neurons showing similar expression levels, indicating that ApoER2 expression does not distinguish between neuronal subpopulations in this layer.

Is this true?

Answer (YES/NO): NO